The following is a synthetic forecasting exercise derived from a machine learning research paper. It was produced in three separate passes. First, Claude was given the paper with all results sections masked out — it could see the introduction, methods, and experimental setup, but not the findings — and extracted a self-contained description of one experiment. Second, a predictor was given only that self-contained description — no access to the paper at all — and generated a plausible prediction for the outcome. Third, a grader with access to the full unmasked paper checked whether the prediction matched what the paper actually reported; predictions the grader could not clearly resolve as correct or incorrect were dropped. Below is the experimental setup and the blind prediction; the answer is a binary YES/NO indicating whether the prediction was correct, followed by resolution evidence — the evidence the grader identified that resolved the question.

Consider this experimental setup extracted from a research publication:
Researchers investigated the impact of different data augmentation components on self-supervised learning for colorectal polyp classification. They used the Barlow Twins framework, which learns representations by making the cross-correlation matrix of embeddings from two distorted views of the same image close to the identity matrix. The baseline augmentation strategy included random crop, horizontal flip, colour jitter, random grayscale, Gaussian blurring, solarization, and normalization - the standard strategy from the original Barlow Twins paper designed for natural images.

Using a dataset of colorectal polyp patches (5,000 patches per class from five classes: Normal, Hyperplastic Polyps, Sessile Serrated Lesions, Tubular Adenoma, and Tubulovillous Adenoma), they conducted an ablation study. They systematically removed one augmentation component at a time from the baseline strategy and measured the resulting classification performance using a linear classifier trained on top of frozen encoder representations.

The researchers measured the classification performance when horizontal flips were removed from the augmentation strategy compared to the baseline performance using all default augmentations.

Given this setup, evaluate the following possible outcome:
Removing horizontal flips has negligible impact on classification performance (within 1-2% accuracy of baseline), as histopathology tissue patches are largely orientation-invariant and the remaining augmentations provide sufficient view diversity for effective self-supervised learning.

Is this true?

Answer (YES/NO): NO